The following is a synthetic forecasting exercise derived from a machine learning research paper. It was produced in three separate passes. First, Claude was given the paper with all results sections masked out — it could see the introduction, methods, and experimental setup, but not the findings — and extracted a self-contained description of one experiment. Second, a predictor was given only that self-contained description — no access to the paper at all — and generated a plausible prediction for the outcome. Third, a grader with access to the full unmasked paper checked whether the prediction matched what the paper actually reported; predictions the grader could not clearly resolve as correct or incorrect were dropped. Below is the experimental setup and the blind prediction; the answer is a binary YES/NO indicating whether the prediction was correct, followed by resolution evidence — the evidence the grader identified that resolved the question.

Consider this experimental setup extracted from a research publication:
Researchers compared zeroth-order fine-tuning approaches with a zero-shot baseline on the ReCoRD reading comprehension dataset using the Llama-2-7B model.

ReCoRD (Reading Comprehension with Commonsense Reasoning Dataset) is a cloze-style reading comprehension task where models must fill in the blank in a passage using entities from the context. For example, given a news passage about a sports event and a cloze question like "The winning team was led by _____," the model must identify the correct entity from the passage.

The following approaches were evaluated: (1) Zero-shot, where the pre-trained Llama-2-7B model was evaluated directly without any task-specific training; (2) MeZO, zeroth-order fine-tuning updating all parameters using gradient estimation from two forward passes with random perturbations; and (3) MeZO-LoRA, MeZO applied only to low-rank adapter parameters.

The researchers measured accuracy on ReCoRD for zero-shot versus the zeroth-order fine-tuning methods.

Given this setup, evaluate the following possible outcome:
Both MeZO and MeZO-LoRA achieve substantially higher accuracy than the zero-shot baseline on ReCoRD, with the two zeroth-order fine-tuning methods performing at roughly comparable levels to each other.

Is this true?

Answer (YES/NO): NO